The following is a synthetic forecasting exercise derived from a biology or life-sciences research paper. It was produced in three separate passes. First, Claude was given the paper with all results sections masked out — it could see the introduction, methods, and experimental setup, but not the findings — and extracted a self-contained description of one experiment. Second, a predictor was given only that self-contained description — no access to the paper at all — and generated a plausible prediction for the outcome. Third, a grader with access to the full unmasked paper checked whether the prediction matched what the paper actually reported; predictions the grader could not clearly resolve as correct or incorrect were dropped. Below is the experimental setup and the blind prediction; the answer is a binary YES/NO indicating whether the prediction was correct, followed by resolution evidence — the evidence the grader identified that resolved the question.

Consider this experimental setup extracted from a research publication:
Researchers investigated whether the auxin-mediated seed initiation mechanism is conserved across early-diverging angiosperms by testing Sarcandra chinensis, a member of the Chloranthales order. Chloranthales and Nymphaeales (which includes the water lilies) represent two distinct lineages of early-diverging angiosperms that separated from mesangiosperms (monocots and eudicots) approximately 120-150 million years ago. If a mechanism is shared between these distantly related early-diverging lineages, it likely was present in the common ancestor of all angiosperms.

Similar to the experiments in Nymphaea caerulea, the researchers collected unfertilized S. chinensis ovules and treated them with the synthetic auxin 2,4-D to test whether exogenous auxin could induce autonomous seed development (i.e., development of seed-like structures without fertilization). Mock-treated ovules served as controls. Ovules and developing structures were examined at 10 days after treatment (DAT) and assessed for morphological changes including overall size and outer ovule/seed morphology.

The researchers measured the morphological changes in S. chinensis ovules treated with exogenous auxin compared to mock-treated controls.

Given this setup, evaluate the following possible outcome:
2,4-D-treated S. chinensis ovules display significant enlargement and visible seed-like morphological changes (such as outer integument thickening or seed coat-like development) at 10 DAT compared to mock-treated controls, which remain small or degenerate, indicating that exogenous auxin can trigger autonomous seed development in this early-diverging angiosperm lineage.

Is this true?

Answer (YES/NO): YES